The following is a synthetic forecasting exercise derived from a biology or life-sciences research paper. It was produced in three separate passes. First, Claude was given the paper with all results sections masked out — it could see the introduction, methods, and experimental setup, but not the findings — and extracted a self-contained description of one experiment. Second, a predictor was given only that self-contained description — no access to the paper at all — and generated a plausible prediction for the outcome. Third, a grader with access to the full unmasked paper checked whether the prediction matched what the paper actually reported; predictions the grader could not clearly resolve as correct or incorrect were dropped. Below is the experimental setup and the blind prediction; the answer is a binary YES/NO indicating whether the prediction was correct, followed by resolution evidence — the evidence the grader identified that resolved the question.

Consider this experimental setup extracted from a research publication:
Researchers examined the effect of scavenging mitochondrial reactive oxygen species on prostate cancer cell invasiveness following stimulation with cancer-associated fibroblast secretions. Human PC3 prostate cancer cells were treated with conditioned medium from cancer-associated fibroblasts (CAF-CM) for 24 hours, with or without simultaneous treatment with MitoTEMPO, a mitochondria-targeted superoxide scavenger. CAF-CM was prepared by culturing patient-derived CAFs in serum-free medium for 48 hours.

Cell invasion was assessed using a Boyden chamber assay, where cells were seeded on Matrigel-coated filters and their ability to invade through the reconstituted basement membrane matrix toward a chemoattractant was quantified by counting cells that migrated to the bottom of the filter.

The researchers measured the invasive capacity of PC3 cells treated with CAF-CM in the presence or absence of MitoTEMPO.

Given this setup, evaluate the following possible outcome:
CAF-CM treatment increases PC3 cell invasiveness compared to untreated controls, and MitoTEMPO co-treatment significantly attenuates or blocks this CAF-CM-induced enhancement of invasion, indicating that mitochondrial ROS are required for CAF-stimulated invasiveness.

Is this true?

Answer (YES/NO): YES